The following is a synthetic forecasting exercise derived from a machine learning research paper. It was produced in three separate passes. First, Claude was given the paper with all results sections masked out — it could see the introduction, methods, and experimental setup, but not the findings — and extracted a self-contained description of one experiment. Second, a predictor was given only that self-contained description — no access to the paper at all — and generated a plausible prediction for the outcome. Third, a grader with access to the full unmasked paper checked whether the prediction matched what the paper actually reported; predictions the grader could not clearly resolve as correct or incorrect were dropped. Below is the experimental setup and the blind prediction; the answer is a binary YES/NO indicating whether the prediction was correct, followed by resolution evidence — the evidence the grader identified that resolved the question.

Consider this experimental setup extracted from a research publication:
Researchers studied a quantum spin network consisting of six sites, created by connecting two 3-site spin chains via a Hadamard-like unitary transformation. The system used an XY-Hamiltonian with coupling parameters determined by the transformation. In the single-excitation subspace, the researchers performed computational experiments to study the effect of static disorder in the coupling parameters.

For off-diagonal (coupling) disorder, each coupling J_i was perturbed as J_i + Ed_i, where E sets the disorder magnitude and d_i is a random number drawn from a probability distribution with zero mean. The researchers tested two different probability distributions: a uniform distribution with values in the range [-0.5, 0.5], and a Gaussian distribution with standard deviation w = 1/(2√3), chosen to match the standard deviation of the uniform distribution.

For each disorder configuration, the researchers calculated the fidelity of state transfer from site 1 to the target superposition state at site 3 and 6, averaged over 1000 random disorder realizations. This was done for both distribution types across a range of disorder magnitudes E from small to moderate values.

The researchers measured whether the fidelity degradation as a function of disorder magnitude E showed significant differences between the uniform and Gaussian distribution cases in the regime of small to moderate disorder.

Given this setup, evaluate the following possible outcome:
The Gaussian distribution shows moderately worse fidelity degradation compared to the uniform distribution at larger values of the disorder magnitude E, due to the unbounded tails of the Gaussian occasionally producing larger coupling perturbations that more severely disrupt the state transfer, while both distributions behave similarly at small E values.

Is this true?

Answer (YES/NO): NO